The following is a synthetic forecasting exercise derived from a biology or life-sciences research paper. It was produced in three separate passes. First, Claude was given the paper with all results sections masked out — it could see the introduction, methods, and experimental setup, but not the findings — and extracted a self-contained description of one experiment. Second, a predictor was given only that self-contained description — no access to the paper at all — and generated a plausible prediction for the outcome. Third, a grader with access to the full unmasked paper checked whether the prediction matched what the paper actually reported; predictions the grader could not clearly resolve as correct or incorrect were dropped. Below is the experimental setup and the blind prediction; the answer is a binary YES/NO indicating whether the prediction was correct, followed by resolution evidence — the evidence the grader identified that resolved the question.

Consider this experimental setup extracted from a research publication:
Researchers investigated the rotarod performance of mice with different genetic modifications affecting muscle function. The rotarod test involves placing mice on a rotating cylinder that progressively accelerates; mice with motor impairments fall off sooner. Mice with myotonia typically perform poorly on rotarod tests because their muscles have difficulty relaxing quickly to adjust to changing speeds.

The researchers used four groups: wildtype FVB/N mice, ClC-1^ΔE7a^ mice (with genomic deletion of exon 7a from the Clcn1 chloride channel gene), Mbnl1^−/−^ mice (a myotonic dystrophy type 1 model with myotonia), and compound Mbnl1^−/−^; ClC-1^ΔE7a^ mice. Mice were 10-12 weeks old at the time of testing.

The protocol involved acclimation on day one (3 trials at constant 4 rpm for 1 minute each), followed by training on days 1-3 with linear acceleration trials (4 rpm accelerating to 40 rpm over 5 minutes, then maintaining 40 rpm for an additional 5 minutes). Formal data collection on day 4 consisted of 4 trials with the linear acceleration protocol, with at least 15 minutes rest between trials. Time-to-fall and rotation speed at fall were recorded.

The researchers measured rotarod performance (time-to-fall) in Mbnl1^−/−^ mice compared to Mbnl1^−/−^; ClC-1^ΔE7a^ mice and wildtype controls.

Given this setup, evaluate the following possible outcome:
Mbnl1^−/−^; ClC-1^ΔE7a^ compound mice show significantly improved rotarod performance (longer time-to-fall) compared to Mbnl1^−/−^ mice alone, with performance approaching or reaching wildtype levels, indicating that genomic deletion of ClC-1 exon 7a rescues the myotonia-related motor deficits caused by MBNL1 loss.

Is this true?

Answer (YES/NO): YES